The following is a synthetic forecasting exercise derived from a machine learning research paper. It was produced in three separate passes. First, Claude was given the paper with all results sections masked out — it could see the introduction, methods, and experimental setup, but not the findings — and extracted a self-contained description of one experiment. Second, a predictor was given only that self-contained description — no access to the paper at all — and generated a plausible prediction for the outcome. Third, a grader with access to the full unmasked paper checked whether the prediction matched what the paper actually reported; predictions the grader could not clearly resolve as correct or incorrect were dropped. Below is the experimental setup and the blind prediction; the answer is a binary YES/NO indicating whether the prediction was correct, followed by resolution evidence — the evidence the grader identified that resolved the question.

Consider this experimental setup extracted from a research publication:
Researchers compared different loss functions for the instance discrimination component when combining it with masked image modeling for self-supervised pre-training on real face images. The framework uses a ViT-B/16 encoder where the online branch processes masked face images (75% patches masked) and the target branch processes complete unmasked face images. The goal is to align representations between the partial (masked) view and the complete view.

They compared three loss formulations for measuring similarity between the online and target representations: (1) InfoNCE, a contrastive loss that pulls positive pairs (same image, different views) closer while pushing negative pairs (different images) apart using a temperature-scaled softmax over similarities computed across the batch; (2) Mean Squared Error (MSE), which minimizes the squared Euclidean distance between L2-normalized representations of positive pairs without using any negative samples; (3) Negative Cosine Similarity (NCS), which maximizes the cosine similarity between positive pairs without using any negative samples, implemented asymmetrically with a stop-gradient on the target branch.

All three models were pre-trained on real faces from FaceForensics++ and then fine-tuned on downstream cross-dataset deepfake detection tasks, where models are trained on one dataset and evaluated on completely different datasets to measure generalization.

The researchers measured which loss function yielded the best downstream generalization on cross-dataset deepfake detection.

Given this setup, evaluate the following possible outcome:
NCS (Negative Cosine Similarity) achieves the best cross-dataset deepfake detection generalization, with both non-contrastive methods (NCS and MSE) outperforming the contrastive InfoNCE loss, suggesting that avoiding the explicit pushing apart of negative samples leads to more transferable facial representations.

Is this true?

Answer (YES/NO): NO